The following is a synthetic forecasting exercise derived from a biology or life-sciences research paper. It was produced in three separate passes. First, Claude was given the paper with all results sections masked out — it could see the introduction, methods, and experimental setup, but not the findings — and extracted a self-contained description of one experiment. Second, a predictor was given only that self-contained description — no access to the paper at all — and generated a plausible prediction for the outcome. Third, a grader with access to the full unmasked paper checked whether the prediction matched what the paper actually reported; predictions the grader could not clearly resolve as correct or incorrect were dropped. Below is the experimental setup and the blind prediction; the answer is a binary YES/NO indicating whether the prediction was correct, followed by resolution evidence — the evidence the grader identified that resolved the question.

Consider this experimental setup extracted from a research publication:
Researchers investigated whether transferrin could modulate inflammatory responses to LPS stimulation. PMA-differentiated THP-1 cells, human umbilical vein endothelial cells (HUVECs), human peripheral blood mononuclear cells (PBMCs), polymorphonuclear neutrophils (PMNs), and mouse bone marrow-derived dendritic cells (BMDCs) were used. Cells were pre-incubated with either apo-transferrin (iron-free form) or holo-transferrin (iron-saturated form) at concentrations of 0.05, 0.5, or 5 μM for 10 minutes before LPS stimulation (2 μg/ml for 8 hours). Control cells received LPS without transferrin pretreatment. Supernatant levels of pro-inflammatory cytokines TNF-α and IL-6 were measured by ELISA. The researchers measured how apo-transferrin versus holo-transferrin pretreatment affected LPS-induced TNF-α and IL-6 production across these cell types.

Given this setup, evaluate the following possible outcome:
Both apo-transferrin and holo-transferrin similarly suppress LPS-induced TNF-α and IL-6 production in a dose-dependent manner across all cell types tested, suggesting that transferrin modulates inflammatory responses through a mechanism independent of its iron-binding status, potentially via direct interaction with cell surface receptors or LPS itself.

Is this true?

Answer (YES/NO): YES